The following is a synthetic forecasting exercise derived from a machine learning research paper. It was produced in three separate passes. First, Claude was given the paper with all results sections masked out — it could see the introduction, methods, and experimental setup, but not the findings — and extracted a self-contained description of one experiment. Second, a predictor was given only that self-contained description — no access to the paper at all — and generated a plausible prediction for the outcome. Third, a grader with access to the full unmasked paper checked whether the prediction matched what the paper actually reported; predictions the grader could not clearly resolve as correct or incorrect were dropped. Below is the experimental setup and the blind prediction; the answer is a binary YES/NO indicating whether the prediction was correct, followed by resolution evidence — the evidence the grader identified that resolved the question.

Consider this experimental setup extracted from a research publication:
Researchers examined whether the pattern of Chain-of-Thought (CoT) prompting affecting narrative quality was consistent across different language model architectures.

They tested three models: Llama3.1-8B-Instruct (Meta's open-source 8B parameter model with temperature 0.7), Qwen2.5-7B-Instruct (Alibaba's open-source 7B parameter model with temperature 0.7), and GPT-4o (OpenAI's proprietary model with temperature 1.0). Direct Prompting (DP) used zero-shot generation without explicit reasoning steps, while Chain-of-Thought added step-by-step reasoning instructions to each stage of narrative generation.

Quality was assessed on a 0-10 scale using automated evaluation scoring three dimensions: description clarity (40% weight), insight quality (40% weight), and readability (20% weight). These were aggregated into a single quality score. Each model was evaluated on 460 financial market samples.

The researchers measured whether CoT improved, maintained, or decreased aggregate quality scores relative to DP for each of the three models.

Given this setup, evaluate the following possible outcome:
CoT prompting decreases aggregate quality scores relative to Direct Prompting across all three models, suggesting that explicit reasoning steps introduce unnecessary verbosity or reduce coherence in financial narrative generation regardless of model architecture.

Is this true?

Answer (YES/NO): YES